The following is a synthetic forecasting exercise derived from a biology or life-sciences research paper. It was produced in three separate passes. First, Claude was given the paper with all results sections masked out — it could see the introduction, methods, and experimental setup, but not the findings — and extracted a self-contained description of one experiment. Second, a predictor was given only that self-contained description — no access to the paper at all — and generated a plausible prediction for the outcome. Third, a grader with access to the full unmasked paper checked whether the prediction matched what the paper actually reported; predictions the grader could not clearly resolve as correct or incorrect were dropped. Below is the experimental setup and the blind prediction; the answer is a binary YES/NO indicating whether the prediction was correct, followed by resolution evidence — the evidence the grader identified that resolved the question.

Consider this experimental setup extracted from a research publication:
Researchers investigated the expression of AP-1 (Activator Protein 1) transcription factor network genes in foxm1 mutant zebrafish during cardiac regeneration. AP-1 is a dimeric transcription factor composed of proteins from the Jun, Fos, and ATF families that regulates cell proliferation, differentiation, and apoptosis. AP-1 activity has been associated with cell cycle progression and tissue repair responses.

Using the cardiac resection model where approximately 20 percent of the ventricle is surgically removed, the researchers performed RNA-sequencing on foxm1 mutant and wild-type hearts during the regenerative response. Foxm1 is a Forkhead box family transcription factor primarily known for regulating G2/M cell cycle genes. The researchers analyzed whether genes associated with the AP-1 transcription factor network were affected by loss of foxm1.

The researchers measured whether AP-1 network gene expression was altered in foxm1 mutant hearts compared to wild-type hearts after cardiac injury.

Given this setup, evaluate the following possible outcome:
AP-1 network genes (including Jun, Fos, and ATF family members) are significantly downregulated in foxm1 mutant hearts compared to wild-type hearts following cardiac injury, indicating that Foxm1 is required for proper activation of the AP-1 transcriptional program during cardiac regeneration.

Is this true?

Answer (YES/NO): YES